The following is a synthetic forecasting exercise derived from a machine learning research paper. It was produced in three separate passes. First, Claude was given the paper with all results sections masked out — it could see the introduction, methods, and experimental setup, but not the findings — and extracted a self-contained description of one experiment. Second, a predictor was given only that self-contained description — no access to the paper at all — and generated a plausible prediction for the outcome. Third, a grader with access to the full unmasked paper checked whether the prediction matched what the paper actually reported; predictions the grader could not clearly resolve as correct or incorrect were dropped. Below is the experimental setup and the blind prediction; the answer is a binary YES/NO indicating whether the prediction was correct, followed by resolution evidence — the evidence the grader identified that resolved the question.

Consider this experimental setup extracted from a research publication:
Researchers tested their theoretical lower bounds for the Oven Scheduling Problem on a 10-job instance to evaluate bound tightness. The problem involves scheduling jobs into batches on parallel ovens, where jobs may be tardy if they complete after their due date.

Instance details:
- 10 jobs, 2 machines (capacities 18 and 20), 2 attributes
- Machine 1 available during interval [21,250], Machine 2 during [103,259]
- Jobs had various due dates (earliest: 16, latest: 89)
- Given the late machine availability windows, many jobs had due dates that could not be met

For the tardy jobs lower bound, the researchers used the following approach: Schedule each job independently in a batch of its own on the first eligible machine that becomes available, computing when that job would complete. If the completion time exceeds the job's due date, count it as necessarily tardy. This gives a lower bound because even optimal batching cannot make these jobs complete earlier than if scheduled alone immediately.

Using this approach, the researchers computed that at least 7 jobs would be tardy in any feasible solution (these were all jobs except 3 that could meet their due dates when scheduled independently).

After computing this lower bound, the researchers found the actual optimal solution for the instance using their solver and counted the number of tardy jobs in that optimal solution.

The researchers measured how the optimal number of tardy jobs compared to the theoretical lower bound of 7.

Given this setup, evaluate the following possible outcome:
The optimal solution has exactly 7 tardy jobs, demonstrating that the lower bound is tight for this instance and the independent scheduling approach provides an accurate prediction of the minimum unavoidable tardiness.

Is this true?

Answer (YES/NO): NO